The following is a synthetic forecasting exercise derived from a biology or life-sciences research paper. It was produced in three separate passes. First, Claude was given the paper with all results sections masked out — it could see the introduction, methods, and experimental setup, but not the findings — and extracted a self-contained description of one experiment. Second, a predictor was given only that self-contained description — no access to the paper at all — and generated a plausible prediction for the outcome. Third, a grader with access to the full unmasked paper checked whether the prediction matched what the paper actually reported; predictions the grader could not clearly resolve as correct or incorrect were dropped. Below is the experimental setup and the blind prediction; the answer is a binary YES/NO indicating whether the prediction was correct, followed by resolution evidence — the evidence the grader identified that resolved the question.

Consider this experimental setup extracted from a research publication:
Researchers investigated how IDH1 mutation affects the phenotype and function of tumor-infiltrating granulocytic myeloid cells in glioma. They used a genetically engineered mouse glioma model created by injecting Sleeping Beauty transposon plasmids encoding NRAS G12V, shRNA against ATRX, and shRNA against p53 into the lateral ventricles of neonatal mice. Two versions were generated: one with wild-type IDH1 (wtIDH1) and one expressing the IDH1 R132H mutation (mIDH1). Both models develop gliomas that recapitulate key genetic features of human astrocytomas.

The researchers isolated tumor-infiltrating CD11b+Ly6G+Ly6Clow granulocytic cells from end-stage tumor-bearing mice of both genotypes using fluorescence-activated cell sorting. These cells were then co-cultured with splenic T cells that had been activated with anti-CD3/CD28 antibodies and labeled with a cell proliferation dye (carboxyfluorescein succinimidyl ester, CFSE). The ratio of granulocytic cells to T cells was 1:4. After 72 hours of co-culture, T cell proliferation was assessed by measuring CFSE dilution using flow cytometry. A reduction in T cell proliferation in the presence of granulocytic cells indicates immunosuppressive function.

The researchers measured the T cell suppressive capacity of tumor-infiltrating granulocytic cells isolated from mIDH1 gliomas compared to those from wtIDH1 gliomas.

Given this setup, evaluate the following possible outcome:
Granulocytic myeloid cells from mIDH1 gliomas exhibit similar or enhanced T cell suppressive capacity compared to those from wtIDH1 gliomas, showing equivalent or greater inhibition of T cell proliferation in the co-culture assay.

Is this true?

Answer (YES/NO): NO